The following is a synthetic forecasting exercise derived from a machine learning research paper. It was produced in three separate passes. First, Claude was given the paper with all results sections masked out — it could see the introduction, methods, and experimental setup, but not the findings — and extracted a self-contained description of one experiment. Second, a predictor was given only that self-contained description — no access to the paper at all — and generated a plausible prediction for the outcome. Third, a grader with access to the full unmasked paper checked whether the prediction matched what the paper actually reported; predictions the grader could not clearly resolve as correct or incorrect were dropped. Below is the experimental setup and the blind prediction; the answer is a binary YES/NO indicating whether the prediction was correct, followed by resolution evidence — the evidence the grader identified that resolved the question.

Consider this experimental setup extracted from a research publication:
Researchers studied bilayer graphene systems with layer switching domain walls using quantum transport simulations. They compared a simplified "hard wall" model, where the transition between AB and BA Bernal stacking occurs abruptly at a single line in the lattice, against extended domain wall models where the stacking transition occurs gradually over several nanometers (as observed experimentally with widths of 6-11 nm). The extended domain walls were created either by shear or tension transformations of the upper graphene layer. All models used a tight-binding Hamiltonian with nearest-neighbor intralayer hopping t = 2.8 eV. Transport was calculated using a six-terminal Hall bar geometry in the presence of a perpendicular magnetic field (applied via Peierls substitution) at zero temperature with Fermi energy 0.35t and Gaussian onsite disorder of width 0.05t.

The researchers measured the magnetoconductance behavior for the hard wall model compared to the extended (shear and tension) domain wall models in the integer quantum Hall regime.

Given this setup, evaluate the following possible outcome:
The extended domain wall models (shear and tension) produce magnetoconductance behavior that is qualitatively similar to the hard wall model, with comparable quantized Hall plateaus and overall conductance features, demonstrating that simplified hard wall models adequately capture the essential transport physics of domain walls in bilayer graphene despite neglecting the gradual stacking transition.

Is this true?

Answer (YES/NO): NO